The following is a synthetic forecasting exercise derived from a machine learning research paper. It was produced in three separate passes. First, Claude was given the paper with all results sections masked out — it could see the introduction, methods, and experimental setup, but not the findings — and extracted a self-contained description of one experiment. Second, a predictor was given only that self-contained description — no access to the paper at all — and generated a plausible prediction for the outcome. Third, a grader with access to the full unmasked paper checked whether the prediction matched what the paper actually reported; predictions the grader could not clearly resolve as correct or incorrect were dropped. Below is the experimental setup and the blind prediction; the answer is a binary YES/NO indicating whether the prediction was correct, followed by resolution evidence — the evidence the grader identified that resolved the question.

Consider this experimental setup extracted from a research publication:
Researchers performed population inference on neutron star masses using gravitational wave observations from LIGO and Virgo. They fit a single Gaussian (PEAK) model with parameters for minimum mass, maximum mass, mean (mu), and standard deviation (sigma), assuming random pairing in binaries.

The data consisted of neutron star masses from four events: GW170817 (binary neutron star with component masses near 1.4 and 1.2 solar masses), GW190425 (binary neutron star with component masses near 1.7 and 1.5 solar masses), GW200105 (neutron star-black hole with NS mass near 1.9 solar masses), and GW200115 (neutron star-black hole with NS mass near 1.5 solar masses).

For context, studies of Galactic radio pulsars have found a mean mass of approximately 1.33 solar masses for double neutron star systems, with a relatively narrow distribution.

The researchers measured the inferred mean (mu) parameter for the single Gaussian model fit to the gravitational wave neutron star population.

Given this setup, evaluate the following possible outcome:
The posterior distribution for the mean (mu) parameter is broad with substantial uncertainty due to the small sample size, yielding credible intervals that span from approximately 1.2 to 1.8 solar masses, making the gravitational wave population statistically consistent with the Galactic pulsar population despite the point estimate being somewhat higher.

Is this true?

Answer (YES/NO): NO